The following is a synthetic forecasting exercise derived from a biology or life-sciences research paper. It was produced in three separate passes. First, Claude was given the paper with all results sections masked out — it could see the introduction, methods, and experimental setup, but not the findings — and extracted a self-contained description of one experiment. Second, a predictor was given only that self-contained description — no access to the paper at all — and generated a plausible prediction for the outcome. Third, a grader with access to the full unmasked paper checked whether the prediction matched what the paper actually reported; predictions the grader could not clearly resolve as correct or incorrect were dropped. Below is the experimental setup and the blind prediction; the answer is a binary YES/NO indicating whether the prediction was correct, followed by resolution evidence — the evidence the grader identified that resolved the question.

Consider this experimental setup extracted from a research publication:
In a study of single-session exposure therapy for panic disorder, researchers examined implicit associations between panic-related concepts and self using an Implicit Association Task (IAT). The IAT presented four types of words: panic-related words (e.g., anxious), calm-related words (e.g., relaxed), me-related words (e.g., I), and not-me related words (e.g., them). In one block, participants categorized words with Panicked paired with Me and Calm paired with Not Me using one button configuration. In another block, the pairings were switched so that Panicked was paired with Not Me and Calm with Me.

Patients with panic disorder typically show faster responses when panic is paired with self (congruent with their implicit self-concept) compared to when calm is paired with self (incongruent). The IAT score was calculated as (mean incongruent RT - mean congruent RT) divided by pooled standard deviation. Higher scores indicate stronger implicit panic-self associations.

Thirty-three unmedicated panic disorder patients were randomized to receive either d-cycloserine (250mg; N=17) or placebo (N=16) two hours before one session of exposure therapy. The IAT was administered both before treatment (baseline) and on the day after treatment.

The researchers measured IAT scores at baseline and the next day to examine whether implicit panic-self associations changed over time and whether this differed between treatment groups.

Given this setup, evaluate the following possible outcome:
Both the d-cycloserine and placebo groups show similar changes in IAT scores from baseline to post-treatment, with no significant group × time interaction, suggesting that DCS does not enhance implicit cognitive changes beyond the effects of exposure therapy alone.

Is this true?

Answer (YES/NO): YES